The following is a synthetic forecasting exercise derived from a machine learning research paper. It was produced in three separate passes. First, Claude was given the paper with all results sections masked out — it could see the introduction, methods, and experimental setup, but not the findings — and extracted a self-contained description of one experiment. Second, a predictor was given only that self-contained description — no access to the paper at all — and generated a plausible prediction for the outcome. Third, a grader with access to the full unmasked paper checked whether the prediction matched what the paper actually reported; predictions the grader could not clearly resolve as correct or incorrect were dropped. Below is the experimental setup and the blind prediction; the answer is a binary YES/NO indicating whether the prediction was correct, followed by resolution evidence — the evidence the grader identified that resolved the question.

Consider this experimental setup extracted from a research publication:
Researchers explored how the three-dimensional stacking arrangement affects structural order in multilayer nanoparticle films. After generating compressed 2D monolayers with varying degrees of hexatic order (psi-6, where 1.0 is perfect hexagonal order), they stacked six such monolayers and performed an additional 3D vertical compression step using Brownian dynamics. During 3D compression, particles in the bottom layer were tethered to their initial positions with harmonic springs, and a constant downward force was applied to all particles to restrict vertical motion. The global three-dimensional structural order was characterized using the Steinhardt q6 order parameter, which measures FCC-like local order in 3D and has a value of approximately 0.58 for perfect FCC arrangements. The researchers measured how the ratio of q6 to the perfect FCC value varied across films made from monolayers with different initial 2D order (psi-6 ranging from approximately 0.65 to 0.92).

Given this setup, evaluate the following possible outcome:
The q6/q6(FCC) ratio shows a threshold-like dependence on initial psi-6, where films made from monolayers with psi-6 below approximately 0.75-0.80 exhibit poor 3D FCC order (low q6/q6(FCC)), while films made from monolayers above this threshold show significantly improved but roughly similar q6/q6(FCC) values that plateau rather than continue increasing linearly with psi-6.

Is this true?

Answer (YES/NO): NO